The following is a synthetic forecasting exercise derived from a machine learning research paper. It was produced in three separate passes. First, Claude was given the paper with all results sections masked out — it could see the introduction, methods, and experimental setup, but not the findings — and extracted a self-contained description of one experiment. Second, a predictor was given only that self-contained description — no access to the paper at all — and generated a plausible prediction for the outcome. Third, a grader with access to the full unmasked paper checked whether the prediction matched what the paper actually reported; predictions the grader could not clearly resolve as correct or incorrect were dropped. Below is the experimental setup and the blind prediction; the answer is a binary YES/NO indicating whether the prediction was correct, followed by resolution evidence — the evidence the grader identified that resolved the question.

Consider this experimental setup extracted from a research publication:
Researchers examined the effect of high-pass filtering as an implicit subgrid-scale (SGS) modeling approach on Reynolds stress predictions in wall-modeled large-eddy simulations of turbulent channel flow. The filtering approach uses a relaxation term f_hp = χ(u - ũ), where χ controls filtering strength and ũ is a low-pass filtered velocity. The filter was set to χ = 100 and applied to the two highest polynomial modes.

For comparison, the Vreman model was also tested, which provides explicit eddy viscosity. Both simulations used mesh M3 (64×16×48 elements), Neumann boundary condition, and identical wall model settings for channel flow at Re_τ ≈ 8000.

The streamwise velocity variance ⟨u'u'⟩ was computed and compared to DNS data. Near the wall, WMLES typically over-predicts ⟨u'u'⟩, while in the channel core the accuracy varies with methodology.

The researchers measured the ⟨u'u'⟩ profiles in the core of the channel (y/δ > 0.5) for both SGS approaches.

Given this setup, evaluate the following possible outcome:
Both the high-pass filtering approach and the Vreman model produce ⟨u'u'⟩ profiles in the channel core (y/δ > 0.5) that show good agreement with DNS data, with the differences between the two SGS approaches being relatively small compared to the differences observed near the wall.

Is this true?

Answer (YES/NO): NO